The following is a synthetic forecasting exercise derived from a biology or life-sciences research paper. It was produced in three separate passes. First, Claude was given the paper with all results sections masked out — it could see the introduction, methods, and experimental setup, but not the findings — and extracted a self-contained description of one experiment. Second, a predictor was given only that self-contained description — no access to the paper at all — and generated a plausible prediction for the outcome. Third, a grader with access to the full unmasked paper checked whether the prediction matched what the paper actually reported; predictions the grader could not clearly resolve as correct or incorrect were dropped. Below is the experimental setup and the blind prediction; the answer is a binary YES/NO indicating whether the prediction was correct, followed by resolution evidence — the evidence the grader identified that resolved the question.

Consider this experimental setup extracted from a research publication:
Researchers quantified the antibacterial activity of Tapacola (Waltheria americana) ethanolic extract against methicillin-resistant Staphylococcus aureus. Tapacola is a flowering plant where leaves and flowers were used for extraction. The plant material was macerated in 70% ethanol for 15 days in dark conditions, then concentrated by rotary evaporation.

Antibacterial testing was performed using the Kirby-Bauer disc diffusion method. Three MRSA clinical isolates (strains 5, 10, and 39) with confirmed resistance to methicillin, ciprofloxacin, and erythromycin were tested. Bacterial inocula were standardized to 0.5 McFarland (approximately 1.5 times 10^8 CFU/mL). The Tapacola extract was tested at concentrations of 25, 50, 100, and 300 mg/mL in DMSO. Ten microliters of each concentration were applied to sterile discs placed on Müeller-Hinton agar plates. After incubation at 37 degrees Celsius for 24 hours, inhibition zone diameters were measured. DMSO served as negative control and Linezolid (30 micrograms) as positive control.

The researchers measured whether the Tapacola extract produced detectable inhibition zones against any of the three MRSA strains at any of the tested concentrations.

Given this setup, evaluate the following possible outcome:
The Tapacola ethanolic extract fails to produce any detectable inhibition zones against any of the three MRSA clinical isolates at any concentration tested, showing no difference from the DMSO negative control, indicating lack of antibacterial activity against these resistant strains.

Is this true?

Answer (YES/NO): NO